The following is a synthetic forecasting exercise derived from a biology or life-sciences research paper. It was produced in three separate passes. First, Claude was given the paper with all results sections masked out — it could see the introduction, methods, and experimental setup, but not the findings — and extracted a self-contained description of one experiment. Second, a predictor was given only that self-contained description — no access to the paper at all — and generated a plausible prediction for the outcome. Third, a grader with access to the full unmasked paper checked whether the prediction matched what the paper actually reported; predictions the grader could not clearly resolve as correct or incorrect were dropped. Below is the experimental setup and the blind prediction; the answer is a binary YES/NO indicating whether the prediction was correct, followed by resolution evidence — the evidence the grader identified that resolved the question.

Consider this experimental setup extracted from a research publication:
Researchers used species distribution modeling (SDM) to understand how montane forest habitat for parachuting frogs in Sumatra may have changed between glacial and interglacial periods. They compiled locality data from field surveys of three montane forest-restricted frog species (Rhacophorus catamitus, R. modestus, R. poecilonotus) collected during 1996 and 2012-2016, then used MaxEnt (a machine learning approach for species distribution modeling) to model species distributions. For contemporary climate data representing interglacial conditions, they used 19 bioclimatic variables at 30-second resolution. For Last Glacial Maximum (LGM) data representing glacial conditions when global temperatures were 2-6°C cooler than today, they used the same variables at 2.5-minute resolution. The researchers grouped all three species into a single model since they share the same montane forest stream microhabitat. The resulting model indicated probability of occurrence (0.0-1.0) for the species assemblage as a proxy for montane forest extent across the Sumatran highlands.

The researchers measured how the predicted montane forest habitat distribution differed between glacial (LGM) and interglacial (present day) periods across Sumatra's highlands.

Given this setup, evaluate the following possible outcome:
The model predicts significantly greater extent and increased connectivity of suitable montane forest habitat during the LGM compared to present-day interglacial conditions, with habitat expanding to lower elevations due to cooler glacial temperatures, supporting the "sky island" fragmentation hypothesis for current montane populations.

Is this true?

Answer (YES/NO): YES